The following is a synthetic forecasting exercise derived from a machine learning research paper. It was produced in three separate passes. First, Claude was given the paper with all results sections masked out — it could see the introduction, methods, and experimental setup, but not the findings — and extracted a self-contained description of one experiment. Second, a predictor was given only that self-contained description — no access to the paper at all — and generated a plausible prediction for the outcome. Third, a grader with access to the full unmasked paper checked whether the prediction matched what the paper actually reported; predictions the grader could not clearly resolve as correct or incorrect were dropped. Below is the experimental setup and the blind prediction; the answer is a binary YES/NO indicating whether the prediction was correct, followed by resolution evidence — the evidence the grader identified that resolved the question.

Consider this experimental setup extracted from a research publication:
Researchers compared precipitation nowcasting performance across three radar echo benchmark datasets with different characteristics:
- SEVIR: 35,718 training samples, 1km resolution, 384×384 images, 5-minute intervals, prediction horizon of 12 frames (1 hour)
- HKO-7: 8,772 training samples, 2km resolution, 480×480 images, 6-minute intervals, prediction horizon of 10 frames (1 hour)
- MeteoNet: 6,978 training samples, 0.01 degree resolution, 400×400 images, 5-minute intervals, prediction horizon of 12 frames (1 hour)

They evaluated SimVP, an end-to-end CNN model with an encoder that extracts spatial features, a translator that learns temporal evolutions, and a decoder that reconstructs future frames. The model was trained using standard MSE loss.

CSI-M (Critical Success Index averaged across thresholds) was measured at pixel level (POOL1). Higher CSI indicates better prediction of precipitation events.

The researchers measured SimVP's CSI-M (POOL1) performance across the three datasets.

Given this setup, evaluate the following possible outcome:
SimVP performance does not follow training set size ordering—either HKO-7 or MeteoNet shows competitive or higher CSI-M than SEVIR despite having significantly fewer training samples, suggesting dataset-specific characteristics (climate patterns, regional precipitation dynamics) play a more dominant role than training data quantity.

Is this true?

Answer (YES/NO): YES